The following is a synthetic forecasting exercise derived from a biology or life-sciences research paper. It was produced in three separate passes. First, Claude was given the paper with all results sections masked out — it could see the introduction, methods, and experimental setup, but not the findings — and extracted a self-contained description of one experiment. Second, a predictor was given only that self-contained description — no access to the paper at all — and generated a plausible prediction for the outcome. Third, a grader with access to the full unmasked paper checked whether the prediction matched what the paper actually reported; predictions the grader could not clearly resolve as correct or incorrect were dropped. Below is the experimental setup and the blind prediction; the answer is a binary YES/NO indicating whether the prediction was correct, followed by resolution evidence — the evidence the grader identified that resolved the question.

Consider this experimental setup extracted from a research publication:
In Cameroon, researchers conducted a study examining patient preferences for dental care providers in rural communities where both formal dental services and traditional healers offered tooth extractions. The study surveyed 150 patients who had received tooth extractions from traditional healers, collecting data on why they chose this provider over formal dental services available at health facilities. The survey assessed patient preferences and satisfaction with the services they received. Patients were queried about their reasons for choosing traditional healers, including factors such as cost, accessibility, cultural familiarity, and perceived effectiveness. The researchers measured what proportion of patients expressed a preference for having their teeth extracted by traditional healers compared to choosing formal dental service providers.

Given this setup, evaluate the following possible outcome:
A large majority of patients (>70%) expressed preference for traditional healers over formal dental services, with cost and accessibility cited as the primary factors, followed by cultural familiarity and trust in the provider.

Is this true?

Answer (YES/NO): NO